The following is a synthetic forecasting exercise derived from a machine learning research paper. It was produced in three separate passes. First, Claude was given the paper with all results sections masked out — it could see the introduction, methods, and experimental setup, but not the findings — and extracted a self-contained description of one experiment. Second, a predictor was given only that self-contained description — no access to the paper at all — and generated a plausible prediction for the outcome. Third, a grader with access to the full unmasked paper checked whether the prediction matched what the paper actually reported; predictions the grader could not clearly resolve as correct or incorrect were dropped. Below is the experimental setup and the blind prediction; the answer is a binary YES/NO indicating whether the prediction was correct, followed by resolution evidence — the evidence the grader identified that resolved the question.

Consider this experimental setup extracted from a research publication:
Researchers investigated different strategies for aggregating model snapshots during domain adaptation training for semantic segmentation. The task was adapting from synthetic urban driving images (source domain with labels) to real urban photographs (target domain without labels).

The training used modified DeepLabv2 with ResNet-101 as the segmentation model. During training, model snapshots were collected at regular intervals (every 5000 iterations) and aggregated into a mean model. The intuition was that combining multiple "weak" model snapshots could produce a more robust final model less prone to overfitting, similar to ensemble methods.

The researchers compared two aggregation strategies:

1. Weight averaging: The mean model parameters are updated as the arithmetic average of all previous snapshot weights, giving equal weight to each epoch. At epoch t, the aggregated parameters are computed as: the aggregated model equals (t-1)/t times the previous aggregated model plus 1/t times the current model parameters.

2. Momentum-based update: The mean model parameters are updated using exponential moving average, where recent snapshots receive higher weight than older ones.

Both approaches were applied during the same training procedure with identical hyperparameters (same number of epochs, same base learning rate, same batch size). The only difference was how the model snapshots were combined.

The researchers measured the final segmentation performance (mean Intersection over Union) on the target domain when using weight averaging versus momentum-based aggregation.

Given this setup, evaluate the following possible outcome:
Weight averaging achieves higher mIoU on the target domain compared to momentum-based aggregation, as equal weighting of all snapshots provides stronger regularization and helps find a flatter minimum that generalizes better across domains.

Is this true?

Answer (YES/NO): YES